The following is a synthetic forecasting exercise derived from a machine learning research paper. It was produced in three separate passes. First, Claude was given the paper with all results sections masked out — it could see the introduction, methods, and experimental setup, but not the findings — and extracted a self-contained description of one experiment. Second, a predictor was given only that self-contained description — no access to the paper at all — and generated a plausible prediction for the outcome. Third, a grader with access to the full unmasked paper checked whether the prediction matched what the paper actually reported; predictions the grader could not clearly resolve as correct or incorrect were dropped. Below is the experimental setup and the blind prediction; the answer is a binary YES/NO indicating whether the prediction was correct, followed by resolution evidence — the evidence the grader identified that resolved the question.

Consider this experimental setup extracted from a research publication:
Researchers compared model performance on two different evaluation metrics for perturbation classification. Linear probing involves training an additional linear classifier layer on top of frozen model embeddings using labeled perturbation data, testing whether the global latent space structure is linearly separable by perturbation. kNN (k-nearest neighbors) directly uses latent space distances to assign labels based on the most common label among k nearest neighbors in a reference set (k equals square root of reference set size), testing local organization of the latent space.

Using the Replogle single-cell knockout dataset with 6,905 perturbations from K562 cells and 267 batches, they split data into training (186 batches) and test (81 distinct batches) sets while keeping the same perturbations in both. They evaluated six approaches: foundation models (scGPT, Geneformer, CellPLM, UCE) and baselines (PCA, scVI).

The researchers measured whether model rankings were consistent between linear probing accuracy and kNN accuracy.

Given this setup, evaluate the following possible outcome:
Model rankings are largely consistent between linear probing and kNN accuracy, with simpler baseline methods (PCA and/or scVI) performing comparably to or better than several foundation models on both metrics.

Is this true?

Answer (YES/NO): YES